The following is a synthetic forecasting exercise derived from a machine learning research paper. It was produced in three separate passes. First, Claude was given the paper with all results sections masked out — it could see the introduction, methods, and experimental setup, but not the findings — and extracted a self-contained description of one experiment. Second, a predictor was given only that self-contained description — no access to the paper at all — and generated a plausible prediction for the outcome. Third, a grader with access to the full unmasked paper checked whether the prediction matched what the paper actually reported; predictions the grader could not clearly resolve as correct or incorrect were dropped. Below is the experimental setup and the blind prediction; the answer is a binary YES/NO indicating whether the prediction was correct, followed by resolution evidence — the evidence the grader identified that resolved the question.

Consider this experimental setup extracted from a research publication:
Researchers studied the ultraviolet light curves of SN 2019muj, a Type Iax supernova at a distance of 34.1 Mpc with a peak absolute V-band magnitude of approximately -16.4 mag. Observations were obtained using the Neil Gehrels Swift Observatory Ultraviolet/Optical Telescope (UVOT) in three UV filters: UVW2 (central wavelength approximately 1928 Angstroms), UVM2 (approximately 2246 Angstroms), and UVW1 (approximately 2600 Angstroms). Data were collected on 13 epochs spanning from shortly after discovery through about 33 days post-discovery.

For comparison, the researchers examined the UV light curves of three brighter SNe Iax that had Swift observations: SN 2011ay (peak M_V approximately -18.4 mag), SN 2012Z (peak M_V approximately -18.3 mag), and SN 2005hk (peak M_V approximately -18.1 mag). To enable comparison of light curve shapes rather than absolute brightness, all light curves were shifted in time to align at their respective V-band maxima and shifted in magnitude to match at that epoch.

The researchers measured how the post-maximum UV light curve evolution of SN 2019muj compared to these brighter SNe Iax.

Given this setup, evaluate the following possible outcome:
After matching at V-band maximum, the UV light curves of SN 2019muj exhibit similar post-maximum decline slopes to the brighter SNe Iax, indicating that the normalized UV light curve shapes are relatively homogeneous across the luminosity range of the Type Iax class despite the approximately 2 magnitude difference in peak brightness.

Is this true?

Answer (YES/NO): NO